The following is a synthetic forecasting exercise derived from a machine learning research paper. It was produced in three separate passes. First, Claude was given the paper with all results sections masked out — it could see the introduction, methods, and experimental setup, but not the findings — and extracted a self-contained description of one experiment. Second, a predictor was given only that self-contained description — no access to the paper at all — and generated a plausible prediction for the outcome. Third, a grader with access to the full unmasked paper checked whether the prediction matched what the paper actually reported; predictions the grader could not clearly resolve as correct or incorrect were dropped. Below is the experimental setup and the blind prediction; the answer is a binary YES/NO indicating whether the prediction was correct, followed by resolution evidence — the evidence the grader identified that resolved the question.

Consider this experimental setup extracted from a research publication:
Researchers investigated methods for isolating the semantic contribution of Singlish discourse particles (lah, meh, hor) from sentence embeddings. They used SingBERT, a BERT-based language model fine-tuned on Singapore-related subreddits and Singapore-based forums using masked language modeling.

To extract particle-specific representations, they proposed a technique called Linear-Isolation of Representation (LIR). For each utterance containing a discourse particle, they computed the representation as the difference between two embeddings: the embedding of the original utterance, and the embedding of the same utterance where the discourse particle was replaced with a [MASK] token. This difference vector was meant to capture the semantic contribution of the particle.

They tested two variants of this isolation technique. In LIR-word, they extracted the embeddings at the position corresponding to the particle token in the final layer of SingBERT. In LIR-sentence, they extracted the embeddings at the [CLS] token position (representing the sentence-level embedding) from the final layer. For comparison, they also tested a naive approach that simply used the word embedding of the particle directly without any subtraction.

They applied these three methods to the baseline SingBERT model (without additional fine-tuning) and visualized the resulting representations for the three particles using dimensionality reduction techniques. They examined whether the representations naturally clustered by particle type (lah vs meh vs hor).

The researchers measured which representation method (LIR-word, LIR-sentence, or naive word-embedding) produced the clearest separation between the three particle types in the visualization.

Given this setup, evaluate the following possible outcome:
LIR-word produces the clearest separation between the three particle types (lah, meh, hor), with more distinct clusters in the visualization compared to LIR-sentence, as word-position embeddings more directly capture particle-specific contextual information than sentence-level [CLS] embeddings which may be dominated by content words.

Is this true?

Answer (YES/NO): YES